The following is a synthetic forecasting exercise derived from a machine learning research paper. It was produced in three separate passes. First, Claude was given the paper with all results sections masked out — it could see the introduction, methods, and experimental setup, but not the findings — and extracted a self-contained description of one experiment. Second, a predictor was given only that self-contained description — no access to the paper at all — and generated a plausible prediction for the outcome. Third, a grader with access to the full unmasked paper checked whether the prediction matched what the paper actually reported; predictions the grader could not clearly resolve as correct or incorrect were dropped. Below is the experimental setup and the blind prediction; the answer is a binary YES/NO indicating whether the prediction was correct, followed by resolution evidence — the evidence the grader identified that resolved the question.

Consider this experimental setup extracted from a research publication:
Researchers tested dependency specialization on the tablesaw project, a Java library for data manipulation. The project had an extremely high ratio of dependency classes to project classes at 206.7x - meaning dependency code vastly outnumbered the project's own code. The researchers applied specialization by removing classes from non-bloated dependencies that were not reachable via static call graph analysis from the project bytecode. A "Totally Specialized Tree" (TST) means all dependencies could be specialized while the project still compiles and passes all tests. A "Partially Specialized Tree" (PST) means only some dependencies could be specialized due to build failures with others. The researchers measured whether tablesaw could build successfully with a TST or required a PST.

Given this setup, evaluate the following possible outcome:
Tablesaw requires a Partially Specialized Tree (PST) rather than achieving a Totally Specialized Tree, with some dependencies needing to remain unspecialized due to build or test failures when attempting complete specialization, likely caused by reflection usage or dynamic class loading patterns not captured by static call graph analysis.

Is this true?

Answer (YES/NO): NO